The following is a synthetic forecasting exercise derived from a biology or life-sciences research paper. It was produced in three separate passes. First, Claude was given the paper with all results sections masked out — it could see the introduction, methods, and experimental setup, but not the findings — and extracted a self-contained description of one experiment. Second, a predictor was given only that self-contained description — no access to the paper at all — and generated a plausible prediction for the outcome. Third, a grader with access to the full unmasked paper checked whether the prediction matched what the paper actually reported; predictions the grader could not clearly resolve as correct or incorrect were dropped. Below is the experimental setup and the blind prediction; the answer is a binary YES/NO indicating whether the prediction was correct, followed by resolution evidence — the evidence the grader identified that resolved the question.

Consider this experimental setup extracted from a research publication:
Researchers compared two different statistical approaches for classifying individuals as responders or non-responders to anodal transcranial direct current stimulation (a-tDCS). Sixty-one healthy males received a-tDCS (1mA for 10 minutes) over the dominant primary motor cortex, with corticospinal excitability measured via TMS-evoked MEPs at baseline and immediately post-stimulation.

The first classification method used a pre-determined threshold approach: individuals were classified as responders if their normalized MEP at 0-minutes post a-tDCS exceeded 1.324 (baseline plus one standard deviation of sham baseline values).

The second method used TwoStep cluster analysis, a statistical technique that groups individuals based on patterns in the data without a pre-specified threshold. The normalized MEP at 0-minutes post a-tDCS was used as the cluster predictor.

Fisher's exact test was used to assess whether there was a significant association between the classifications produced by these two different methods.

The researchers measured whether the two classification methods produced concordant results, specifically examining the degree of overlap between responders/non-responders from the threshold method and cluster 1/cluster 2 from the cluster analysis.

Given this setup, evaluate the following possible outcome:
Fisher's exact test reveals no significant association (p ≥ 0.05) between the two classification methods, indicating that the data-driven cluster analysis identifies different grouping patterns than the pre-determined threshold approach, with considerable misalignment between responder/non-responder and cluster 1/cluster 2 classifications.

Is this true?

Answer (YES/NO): NO